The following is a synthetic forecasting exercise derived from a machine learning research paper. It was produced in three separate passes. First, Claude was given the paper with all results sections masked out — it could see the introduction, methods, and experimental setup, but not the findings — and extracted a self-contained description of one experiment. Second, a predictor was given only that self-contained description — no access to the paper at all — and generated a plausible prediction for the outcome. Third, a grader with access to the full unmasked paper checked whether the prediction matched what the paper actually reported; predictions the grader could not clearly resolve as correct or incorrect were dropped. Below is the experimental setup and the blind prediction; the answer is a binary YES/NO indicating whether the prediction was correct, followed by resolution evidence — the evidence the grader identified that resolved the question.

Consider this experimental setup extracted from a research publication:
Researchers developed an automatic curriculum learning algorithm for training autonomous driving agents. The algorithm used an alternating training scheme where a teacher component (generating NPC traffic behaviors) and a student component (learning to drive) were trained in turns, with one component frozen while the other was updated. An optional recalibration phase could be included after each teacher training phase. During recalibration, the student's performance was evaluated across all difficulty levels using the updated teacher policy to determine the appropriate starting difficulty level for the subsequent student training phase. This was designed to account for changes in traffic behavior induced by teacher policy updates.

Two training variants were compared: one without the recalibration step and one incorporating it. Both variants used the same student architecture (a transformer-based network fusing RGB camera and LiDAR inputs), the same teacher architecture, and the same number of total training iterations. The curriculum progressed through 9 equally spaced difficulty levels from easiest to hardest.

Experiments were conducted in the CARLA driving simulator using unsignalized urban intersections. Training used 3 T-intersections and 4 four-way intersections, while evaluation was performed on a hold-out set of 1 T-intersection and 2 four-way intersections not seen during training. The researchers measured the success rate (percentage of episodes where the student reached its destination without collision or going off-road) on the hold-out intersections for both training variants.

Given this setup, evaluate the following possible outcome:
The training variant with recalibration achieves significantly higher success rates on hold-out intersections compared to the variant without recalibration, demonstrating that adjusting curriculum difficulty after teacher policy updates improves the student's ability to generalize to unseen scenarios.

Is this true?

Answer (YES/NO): NO